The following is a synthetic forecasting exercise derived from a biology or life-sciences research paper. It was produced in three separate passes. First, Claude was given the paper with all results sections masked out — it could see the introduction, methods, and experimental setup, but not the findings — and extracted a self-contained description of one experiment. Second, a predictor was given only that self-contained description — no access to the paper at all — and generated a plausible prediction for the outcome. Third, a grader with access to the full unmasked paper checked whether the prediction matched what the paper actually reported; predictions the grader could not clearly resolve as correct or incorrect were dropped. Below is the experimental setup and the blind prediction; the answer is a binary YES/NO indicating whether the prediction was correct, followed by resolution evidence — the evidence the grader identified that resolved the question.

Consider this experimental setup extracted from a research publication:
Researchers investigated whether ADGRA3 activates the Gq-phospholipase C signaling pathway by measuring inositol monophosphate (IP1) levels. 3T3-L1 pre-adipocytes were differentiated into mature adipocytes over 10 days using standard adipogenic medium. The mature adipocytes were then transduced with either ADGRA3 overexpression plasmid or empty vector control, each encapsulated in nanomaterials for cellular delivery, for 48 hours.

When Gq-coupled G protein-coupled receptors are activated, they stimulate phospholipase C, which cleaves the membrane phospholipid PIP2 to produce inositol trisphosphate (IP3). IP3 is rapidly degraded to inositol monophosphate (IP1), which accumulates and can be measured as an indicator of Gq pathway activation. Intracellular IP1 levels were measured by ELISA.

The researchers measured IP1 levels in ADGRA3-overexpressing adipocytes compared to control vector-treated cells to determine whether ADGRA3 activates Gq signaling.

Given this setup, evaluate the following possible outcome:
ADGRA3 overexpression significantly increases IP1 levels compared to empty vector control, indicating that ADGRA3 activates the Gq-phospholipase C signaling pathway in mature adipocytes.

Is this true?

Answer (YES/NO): NO